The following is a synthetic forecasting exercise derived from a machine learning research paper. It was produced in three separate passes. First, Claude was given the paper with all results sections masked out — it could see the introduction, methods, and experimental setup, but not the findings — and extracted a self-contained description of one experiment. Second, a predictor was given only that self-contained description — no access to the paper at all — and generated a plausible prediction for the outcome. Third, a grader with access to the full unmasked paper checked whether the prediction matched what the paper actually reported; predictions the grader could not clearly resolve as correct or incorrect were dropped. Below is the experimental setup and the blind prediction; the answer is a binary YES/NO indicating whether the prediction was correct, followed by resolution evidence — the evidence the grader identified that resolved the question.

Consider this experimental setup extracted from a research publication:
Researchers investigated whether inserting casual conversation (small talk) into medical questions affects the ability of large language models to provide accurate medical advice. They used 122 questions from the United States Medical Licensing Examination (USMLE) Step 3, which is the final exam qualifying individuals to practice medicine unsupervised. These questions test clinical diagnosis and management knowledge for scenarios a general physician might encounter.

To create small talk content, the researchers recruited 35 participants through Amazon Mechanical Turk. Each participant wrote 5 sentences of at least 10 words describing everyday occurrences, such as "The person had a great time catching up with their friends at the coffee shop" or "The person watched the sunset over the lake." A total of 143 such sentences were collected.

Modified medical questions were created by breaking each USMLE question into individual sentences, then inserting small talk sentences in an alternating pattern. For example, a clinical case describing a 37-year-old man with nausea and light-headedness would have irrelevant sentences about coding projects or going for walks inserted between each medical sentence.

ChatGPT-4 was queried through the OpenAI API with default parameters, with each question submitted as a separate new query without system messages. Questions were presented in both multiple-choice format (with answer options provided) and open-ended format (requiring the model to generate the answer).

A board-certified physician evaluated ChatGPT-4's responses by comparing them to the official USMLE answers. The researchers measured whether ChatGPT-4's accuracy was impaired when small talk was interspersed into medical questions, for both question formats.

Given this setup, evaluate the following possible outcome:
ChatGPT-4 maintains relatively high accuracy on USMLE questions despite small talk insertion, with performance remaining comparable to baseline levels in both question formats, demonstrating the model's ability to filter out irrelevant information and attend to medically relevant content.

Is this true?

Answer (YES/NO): YES